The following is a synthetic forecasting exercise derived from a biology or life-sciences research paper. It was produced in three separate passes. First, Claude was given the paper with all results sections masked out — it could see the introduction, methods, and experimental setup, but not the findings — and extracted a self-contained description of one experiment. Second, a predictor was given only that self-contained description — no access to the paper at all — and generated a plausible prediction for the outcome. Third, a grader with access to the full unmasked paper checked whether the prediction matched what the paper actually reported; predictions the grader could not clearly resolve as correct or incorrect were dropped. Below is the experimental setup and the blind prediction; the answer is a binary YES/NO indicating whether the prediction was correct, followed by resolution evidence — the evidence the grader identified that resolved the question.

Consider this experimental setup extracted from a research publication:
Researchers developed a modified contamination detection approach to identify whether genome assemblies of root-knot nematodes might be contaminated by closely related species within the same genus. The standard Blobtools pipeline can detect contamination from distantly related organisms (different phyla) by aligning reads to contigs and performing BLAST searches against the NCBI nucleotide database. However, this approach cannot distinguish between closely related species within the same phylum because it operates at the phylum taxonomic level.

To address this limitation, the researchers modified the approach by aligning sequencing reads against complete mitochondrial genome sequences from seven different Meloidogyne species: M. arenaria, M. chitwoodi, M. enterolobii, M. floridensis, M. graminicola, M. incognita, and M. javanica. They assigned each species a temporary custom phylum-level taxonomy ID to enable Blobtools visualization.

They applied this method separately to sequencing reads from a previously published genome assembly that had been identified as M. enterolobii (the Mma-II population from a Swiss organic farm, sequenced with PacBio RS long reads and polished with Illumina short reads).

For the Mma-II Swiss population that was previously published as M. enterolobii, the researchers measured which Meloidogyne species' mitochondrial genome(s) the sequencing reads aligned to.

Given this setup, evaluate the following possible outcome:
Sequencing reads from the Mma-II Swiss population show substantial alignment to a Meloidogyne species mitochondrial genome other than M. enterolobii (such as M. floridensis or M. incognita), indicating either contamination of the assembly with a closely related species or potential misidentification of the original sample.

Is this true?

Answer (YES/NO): YES